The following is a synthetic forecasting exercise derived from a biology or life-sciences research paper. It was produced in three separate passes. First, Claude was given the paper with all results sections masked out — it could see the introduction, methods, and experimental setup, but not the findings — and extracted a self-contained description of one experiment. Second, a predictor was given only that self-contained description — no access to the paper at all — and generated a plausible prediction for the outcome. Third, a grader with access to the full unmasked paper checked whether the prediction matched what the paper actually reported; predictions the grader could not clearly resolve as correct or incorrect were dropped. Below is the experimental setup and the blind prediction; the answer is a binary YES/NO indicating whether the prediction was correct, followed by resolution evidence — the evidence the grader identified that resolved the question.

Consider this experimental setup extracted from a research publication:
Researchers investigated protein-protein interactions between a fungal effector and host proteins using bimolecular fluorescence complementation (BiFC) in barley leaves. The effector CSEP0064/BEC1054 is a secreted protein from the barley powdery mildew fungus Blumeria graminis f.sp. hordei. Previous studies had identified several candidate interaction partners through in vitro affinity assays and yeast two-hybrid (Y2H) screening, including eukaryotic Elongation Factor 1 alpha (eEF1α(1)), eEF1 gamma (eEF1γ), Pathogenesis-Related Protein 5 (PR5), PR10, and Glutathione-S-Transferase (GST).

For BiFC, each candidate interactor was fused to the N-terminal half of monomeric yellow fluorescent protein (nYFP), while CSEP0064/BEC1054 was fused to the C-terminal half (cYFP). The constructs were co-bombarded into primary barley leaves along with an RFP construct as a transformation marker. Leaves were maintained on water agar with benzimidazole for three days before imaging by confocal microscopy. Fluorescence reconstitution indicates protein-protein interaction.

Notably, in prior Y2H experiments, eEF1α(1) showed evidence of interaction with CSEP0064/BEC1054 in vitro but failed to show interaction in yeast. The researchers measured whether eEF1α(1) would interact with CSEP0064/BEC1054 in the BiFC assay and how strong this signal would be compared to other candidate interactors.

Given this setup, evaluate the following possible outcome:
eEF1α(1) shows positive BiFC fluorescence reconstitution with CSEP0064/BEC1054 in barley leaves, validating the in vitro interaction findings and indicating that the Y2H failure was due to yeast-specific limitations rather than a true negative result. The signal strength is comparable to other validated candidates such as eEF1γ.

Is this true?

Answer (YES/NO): NO